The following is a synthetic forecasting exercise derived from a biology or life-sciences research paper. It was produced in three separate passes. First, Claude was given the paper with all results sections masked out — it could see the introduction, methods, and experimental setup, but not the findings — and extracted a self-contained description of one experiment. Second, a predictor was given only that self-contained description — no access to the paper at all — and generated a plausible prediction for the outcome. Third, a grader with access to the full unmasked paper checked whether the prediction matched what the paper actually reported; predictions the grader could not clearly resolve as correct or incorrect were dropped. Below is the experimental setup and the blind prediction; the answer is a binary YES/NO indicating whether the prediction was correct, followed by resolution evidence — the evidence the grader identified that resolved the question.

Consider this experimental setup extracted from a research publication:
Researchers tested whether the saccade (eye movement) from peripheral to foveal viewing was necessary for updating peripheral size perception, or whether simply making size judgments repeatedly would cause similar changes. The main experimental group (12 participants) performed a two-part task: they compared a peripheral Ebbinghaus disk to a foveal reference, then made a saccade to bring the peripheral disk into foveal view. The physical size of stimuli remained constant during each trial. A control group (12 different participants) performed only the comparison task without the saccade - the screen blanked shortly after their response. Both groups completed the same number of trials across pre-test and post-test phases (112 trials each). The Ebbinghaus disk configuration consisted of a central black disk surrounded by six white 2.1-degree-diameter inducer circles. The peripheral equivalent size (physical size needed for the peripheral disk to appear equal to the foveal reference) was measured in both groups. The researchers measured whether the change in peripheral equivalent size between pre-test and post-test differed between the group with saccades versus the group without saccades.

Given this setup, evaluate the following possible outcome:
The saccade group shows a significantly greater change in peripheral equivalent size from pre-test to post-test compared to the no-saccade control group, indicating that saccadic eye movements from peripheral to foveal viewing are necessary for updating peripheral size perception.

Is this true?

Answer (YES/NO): NO